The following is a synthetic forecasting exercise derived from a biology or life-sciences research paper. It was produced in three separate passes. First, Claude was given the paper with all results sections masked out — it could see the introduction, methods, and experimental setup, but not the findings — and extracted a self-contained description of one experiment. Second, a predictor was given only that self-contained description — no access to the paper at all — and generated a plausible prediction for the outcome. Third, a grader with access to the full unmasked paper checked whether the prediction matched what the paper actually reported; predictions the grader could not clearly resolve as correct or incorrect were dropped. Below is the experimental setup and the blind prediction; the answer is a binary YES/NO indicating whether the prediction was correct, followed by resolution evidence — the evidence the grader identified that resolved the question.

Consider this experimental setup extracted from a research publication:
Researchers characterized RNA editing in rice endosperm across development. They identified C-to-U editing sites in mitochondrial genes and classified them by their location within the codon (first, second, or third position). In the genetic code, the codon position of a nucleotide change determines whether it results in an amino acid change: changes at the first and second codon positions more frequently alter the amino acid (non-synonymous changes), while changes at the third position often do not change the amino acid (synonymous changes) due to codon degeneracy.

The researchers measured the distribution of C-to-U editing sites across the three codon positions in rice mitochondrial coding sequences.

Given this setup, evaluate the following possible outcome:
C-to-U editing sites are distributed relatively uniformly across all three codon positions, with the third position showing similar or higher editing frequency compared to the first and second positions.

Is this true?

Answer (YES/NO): NO